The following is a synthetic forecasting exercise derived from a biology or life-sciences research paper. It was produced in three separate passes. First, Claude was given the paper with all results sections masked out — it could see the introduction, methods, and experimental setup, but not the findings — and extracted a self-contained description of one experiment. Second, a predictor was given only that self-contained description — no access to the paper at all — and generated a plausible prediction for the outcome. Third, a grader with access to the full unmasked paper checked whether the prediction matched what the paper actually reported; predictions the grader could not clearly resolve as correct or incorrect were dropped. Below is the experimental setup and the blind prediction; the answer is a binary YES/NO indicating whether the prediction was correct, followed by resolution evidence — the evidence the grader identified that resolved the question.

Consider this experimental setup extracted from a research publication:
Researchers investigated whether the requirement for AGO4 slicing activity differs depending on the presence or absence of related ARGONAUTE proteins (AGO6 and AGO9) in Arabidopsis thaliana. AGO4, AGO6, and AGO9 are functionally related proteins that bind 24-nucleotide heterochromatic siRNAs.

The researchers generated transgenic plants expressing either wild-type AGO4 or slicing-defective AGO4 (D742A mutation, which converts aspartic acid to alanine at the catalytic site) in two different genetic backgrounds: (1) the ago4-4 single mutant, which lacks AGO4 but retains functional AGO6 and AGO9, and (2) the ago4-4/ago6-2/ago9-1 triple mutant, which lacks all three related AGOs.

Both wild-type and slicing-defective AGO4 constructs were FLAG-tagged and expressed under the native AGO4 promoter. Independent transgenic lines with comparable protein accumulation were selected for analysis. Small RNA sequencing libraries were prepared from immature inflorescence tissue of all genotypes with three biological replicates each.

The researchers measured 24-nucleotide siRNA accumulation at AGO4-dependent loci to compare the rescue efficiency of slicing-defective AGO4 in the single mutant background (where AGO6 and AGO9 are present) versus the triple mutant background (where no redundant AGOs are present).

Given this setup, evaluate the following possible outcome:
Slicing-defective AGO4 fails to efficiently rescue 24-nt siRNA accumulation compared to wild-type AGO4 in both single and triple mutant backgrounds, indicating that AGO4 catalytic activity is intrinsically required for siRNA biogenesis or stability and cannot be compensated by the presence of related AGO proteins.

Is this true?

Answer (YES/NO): NO